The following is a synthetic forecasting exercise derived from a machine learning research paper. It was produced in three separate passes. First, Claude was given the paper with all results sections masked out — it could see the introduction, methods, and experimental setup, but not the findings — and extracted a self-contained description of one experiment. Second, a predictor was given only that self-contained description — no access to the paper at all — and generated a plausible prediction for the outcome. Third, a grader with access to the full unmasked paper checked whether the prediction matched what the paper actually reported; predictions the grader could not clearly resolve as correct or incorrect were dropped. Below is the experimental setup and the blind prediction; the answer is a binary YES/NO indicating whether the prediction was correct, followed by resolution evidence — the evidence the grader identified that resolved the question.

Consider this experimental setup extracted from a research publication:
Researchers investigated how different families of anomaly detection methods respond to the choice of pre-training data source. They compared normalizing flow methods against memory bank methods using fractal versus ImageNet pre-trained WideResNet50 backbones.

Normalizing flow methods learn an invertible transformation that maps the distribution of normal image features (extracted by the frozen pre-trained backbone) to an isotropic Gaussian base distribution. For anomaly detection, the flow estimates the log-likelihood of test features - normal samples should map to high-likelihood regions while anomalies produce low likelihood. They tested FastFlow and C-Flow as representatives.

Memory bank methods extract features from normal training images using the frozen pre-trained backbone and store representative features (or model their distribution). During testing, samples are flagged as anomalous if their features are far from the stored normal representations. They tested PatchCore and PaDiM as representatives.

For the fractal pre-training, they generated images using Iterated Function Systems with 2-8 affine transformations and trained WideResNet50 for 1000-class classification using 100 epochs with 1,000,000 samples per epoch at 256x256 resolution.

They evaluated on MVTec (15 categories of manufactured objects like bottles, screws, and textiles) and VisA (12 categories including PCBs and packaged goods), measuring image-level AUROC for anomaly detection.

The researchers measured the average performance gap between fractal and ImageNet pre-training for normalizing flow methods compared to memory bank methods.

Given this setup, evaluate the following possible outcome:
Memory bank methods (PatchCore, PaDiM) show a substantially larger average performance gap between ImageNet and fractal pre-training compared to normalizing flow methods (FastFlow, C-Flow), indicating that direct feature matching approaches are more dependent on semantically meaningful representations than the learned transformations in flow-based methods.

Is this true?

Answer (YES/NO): NO